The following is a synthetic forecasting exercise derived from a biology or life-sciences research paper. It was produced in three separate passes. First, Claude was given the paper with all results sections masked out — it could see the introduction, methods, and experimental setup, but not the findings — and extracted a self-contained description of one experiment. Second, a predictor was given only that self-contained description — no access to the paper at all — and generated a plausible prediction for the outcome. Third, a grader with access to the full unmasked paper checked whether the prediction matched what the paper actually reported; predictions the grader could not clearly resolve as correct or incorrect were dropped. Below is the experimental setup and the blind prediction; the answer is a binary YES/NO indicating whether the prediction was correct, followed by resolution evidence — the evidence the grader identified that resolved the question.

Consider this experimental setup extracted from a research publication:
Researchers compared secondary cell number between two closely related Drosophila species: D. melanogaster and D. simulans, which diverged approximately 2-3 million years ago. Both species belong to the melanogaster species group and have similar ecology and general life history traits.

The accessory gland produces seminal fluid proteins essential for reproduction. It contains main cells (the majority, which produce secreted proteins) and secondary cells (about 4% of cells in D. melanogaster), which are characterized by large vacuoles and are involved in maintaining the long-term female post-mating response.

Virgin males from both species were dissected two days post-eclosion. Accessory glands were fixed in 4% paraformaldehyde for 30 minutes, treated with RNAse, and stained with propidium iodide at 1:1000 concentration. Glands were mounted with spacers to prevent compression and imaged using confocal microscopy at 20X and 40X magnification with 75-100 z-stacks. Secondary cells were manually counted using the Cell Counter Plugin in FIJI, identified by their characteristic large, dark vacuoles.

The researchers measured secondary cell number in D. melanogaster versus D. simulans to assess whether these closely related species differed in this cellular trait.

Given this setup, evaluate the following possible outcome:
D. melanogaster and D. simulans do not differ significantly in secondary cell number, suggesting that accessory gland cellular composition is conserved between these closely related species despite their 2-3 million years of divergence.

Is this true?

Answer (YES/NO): NO